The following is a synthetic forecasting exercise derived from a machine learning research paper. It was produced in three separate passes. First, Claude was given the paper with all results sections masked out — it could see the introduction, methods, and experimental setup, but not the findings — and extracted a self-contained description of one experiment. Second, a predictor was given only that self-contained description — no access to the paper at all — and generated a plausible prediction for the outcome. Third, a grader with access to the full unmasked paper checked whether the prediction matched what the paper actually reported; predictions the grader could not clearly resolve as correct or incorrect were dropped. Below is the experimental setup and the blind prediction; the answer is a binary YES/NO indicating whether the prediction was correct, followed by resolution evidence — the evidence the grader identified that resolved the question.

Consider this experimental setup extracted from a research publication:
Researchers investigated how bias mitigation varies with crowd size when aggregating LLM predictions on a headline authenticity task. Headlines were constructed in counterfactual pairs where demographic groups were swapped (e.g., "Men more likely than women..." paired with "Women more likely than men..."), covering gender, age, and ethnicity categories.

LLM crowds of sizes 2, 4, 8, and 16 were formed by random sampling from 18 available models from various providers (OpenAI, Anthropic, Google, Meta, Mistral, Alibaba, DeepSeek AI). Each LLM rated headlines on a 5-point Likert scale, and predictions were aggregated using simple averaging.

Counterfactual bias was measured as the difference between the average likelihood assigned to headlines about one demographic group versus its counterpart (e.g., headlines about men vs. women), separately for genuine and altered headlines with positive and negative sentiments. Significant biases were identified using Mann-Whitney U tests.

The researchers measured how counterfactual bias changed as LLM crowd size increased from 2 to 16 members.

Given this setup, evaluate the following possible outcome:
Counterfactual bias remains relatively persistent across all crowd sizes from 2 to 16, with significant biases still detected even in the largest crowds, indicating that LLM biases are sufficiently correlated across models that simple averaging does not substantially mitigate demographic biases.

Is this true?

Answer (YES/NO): YES